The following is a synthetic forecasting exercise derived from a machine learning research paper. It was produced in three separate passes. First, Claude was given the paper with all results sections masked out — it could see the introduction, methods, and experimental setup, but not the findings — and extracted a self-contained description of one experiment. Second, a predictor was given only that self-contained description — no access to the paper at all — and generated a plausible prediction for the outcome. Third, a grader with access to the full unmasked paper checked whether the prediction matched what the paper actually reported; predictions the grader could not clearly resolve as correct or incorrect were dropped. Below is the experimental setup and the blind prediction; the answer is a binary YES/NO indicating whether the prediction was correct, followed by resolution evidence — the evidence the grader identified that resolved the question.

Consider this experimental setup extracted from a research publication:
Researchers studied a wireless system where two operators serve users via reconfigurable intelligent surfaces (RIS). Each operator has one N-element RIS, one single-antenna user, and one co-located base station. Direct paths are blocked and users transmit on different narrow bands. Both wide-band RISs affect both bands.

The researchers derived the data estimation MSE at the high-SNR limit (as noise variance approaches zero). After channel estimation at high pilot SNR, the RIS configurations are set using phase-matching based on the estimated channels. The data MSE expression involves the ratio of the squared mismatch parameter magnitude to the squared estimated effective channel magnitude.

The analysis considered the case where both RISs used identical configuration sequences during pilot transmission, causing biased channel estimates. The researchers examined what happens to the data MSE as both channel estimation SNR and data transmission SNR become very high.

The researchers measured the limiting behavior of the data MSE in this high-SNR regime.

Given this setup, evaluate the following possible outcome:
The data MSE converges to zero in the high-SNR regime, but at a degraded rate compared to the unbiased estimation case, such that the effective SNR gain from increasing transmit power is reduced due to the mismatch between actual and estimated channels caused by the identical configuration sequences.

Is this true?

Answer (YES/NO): NO